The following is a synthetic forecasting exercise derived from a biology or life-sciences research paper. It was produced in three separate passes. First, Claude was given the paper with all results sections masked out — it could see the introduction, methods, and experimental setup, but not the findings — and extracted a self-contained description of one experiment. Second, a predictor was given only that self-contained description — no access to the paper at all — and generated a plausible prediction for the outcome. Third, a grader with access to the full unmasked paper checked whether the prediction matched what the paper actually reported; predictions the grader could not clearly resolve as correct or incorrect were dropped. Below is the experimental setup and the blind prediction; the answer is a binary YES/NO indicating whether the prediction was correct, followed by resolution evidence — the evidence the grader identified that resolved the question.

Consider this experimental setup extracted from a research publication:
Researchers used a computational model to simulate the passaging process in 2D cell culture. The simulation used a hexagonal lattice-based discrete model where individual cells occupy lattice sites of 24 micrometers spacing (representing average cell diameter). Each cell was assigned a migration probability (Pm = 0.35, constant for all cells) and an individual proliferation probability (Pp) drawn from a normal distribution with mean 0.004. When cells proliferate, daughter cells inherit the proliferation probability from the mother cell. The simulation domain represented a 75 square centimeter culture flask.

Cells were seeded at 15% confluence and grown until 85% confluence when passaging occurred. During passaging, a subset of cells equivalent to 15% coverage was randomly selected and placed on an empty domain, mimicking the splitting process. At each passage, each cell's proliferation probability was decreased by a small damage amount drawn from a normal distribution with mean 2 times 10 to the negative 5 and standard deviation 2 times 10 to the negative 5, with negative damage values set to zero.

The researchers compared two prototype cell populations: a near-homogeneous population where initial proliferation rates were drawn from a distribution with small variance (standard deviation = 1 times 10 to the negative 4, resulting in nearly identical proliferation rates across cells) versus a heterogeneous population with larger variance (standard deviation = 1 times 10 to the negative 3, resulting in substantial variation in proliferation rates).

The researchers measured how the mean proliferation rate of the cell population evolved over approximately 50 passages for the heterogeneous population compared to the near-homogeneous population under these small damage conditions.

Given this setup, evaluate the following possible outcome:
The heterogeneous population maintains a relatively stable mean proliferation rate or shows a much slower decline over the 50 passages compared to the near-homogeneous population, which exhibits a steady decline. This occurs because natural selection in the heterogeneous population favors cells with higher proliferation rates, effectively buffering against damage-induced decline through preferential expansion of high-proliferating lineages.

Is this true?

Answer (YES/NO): NO